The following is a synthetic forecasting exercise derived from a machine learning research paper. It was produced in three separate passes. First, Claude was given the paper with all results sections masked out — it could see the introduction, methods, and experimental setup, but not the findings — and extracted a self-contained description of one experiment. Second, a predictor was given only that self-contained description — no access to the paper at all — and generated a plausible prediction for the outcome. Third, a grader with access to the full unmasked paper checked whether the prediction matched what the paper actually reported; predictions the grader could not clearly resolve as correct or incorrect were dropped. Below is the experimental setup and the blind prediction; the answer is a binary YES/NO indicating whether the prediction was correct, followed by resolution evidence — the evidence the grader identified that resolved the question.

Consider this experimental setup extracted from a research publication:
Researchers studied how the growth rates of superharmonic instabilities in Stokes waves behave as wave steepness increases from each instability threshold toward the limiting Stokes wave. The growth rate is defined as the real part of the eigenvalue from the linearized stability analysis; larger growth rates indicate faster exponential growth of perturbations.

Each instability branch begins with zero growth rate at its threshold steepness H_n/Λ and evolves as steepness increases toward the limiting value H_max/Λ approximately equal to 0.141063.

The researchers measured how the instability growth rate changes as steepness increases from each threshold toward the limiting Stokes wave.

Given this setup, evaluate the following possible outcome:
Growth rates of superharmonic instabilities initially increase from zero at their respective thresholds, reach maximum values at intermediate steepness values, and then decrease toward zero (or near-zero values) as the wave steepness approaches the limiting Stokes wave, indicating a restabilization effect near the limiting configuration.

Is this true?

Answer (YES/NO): NO